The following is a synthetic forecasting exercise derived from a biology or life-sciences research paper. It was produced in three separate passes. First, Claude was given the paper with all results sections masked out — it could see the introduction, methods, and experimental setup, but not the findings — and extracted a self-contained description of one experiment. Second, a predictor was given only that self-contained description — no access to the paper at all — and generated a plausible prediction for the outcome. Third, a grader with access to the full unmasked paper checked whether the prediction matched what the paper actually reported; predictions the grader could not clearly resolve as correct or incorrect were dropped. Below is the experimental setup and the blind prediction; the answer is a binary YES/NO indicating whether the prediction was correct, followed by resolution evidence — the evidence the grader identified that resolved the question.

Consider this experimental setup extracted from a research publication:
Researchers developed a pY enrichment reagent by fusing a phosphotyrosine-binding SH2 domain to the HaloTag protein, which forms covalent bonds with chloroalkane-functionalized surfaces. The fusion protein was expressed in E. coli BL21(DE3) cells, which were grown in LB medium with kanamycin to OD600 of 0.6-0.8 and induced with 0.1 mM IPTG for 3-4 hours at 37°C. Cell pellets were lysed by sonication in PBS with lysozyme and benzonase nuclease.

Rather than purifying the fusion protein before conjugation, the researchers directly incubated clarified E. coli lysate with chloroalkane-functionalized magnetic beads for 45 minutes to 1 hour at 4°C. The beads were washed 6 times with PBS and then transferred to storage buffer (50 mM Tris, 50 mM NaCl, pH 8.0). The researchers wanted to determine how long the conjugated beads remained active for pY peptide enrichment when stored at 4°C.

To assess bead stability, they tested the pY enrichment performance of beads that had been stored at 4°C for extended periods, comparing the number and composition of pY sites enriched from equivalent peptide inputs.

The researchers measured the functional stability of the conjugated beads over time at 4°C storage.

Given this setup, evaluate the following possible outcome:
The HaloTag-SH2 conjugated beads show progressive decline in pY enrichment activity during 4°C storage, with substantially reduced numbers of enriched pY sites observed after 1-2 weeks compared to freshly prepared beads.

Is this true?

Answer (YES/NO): NO